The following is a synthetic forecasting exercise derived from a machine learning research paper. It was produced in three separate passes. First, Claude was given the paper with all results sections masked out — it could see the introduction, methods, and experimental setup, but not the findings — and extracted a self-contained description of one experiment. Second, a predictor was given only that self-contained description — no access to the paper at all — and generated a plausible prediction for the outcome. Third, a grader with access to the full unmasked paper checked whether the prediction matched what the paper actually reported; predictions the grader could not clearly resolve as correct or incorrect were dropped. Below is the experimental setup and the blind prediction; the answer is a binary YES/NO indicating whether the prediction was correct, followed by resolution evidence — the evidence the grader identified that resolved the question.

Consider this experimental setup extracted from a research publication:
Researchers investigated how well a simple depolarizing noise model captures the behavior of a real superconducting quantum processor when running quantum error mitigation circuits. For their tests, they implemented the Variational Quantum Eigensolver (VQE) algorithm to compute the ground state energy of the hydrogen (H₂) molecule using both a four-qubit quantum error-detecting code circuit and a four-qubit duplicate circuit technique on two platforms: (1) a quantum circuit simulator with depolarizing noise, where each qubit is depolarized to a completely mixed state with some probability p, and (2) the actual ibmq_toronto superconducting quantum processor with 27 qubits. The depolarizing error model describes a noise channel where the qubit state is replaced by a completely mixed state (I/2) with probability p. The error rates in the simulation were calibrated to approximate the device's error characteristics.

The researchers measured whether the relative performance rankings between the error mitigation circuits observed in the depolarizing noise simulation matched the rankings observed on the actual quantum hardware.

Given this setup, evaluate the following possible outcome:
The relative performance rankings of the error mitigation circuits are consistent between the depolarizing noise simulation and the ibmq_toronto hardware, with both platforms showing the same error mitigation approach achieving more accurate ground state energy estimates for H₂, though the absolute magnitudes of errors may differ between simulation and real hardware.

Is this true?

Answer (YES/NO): YES